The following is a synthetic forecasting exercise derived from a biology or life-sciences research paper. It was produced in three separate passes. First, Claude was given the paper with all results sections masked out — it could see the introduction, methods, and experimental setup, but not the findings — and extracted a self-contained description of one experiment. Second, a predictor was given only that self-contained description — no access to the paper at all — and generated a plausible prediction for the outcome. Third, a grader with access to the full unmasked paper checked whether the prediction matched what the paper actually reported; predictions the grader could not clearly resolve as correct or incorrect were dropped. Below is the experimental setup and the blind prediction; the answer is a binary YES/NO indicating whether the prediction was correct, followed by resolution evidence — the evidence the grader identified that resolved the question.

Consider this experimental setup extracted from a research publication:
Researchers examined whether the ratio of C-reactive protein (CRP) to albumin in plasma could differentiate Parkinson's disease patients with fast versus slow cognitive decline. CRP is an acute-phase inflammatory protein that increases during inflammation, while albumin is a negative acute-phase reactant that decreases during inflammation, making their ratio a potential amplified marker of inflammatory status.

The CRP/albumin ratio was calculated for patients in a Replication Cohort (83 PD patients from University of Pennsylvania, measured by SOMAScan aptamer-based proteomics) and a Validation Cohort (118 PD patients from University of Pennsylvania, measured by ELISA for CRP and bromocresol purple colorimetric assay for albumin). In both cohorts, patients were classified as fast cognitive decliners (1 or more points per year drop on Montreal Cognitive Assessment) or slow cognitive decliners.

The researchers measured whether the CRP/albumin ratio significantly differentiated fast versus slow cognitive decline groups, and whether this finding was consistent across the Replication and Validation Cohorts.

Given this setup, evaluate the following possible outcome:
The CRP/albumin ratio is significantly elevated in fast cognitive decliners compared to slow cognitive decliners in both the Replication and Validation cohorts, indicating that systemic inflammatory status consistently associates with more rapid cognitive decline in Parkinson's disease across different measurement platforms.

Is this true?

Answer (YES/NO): NO